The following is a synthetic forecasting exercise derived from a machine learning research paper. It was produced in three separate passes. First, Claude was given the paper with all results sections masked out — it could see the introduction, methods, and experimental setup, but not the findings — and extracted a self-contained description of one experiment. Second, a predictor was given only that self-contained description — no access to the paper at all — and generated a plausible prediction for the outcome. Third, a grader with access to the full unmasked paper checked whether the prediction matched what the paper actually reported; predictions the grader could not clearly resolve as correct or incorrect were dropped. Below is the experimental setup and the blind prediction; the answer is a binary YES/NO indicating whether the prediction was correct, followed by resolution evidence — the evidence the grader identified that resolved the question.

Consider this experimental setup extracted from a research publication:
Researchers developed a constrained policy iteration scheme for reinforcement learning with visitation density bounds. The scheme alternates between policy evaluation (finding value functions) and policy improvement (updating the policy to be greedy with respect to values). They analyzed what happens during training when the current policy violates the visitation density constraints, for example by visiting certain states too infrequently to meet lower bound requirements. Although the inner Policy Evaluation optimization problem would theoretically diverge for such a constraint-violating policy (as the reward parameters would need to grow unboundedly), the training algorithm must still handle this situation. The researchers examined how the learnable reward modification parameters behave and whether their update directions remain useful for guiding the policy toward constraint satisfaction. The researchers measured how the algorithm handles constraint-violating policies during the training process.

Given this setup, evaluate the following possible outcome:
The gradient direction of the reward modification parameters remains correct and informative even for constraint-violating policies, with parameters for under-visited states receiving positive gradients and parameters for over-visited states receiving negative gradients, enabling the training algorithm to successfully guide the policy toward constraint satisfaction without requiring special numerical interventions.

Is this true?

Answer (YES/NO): YES